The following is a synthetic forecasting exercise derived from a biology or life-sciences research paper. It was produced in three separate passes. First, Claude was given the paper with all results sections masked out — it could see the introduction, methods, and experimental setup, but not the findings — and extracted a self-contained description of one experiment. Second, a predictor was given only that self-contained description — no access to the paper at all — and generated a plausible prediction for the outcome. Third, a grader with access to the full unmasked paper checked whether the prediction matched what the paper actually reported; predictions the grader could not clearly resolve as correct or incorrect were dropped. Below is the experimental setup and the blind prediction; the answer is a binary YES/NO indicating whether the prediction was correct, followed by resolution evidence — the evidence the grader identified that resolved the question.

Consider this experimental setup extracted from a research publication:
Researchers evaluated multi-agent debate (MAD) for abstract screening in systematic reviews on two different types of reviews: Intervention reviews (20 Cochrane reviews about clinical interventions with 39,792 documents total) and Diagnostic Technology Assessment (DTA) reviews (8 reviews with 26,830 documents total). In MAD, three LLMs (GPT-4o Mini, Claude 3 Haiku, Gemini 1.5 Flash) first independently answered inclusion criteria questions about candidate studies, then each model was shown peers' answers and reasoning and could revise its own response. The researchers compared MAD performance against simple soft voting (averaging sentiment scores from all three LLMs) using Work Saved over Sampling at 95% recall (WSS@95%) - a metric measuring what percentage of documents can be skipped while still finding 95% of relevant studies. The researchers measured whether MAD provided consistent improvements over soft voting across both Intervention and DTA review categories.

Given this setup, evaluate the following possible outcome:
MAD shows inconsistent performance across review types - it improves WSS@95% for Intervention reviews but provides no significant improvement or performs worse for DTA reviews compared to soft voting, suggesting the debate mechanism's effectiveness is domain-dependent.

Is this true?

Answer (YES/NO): NO